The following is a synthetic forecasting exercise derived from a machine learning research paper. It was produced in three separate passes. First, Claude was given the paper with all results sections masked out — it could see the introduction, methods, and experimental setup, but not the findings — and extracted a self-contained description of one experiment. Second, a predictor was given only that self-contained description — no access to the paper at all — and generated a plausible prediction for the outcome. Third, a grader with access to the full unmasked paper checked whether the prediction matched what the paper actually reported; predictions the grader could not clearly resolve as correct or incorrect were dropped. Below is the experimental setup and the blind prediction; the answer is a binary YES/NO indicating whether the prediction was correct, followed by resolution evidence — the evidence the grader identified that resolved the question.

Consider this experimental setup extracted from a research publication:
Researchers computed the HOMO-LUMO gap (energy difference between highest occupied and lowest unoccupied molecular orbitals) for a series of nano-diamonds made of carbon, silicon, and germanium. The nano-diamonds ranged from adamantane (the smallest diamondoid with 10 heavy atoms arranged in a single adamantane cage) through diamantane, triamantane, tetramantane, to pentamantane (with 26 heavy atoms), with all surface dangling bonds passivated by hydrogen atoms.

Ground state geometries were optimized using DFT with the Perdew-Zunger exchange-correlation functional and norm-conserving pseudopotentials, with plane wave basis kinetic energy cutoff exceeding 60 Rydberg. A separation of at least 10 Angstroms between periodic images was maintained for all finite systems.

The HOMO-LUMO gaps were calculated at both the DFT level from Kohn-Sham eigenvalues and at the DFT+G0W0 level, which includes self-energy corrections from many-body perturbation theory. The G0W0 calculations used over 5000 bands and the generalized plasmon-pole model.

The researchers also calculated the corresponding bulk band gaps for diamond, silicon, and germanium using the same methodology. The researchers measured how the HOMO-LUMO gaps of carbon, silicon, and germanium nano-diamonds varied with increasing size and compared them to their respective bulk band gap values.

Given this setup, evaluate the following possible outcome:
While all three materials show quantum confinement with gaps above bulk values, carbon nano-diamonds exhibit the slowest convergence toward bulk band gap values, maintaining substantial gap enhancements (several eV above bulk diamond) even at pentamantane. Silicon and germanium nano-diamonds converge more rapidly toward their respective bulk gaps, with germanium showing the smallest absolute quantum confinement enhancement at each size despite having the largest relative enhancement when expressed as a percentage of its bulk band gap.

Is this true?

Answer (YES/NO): NO